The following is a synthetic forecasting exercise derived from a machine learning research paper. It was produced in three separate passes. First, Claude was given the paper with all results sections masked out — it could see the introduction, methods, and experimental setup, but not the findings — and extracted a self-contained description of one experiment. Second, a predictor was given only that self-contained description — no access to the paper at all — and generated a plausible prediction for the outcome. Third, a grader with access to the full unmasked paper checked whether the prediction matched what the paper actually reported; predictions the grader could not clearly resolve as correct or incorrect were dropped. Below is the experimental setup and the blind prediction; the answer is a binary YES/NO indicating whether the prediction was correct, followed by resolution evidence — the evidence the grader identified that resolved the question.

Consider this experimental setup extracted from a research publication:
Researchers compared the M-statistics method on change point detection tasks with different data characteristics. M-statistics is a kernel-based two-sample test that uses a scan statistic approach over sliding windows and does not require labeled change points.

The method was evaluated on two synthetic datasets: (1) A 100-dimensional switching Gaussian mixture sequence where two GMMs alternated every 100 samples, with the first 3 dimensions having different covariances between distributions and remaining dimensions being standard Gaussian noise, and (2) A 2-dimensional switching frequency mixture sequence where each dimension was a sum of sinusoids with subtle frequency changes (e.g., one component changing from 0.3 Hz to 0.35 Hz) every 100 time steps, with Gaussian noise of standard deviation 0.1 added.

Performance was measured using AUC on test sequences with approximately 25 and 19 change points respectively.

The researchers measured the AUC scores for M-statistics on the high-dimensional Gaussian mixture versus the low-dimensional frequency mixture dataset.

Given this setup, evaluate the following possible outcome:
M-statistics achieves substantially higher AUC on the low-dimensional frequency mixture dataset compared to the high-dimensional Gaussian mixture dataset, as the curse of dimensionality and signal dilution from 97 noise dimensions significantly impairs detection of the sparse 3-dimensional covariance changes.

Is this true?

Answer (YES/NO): NO